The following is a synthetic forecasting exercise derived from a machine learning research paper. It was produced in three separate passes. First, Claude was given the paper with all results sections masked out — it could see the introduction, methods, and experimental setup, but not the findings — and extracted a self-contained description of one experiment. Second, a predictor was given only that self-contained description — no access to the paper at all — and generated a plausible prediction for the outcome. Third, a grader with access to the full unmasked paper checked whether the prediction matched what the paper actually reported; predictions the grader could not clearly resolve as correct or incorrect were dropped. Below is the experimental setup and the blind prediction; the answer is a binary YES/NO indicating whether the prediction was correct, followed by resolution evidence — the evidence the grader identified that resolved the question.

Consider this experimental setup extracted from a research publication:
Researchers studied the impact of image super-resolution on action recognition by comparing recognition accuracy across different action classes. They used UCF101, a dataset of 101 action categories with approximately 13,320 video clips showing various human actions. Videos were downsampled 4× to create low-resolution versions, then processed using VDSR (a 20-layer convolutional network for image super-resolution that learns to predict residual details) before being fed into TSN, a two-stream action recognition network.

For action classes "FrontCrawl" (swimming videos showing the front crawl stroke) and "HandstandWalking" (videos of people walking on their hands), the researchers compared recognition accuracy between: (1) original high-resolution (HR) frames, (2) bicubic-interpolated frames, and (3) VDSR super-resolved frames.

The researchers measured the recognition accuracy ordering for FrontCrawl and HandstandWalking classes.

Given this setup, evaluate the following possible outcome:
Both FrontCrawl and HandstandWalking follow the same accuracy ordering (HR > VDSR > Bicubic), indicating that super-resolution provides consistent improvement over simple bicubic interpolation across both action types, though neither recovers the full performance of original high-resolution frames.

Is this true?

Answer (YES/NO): NO